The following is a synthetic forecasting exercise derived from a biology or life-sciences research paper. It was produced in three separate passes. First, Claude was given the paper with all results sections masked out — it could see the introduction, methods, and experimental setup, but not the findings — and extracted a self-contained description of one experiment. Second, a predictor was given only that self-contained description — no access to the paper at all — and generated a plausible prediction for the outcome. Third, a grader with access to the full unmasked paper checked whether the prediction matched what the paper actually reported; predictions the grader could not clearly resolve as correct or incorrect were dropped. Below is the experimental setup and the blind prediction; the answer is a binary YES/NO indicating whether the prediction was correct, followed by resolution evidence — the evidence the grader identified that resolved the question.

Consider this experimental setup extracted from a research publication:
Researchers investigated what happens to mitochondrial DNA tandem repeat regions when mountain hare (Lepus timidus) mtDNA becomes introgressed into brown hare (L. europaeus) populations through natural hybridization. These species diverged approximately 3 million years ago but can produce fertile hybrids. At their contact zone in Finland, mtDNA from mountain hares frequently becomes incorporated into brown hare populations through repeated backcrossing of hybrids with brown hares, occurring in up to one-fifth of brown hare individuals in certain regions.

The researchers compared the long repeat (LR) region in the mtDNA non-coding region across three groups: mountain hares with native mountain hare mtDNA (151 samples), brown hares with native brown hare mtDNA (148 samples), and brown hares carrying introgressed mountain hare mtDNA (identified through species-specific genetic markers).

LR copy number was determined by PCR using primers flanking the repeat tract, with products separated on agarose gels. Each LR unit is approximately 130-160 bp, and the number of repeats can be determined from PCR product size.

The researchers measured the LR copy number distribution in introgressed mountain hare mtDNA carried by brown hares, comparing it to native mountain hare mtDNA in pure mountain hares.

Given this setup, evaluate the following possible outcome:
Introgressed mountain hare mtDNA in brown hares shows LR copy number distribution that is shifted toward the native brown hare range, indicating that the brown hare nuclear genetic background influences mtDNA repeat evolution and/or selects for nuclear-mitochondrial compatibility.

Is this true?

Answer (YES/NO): YES